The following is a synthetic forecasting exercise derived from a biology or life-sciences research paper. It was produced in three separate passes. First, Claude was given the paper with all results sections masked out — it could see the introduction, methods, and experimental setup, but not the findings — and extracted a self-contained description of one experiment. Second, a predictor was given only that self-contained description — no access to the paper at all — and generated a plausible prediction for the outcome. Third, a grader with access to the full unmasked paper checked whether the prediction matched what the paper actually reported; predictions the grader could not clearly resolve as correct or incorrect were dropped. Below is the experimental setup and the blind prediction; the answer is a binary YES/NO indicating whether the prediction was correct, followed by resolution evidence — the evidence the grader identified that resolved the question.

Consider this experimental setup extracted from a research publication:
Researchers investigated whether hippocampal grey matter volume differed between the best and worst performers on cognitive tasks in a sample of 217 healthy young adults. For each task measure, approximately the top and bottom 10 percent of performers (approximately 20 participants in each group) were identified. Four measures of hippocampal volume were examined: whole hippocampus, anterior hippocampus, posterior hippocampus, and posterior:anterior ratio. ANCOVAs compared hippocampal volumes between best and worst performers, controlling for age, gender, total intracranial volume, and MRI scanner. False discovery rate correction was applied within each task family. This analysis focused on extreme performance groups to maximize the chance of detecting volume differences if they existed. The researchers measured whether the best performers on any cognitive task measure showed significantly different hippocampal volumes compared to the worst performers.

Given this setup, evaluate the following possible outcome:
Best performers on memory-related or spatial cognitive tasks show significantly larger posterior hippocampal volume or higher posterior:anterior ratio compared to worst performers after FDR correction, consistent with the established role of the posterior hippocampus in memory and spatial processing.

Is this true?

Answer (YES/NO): NO